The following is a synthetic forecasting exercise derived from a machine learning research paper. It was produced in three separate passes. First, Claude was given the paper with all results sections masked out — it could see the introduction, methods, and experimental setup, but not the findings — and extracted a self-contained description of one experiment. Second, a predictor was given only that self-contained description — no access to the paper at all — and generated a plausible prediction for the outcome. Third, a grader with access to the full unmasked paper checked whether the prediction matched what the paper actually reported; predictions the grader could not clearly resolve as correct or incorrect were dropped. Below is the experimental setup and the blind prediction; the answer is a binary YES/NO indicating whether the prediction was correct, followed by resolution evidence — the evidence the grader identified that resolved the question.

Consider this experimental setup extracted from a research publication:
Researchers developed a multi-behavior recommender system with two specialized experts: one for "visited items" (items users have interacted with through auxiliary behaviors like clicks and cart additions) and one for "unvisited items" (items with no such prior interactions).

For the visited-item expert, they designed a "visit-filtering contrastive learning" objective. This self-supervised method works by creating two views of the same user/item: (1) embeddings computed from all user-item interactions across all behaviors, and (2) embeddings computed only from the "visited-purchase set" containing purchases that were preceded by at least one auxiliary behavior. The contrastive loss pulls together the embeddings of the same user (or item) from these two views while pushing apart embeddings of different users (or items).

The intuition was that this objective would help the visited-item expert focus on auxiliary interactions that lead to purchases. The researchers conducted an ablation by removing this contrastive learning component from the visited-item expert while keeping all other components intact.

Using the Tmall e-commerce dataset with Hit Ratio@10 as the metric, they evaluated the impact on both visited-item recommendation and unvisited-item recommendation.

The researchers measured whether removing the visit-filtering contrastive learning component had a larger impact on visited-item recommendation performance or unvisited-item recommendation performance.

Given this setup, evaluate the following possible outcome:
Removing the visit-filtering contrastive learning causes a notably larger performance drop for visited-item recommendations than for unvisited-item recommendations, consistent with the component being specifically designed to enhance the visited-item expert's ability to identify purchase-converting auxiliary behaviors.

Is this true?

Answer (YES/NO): NO